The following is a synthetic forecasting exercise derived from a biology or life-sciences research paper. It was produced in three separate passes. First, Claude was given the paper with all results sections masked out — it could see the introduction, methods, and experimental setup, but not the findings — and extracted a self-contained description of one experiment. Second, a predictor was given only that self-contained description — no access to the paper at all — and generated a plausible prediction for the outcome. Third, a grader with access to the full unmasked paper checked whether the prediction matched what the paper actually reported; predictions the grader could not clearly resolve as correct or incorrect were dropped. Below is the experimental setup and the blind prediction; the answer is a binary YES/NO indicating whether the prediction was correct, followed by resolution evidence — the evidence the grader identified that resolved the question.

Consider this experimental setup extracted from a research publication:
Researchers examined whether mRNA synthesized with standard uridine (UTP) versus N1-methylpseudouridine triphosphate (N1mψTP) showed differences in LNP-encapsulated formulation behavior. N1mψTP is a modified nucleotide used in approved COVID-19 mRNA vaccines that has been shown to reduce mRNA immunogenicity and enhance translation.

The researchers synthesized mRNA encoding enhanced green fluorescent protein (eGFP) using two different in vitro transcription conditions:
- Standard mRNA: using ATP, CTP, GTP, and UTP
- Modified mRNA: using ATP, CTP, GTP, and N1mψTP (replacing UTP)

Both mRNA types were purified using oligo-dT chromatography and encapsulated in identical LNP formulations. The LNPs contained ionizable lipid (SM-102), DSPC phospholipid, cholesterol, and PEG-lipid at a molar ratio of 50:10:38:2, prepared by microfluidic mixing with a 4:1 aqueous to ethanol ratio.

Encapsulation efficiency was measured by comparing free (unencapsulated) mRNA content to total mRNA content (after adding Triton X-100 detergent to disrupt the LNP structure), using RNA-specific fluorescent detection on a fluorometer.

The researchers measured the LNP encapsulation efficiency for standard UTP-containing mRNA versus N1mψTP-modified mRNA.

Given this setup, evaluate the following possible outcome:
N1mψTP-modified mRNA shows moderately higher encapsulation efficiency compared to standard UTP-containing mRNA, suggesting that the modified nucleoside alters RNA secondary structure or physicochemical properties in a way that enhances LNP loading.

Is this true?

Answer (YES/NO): NO